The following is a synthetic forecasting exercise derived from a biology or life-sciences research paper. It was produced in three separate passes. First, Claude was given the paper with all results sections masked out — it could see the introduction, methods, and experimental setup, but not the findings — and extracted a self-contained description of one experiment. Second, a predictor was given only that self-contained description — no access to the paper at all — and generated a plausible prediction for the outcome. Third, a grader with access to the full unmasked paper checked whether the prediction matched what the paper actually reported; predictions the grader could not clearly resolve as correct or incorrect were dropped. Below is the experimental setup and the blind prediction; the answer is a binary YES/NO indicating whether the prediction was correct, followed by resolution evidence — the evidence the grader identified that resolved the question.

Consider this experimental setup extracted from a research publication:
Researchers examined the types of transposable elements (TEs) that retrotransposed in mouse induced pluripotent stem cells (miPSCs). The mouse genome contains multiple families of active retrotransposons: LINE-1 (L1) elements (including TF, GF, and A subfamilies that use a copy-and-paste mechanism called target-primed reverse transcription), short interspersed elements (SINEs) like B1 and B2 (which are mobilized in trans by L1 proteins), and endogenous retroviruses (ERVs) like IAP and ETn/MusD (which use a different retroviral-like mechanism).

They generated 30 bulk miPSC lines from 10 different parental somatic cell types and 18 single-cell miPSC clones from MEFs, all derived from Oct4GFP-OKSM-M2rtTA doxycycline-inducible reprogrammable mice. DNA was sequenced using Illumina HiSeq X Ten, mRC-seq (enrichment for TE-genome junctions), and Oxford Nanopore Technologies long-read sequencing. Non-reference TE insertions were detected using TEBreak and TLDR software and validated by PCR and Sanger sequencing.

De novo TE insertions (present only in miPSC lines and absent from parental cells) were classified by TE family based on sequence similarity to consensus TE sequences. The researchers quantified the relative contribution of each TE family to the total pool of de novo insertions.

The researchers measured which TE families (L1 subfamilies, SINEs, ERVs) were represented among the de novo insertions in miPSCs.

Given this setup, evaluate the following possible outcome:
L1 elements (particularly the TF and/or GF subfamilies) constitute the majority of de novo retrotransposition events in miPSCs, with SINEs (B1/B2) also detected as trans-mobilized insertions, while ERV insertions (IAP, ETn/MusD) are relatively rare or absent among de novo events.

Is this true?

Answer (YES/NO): YES